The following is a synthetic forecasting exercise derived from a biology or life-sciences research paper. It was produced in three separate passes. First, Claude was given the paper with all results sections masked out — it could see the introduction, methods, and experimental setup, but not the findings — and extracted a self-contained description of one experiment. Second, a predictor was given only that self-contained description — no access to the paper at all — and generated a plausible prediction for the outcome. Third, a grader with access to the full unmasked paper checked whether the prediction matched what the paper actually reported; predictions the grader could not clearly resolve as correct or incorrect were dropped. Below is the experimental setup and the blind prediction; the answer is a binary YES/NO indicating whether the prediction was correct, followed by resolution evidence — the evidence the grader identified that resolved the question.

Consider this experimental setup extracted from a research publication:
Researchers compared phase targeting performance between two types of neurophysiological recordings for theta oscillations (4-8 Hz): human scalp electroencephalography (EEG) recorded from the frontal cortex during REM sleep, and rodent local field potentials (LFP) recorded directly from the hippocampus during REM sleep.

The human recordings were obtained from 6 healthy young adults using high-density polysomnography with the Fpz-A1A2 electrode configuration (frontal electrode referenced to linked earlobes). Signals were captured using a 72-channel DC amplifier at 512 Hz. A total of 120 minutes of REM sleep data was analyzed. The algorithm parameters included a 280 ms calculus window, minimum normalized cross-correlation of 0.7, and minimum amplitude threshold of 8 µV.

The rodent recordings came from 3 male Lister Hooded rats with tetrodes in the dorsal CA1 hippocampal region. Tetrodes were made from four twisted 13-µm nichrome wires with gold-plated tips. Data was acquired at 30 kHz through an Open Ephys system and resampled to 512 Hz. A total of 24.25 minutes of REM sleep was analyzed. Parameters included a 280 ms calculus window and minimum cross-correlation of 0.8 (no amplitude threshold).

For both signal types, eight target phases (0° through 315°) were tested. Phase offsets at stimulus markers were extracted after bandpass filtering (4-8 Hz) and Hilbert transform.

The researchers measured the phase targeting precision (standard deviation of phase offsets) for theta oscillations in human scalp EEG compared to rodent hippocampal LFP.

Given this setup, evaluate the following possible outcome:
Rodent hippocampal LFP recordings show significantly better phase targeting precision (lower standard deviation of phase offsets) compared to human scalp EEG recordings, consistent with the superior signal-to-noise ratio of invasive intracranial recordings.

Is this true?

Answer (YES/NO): YES